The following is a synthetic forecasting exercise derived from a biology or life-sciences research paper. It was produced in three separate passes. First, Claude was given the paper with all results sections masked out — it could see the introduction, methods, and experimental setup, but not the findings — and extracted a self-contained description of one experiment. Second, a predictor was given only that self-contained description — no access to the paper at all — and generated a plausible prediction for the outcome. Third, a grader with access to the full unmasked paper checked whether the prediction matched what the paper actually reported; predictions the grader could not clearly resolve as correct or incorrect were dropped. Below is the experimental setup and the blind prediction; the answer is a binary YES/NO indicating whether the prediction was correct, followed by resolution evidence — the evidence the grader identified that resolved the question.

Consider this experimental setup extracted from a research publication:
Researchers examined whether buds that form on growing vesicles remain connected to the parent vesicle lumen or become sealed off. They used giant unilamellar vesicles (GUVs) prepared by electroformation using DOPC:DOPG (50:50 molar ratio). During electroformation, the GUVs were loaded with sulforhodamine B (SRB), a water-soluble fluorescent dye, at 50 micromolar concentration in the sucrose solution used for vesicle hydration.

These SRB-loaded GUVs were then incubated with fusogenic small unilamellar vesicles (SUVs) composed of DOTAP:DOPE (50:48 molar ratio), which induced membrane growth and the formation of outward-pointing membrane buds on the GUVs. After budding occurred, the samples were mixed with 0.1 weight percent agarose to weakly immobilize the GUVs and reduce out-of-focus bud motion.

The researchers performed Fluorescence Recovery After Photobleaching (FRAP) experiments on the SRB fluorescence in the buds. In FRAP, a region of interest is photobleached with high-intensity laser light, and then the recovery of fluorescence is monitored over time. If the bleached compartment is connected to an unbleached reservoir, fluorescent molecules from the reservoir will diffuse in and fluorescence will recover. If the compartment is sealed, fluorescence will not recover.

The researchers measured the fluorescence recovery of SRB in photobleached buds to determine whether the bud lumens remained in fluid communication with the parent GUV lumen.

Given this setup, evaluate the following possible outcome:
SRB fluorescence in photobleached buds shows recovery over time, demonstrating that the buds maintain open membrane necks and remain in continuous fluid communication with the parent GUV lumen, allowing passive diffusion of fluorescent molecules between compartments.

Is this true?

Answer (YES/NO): NO